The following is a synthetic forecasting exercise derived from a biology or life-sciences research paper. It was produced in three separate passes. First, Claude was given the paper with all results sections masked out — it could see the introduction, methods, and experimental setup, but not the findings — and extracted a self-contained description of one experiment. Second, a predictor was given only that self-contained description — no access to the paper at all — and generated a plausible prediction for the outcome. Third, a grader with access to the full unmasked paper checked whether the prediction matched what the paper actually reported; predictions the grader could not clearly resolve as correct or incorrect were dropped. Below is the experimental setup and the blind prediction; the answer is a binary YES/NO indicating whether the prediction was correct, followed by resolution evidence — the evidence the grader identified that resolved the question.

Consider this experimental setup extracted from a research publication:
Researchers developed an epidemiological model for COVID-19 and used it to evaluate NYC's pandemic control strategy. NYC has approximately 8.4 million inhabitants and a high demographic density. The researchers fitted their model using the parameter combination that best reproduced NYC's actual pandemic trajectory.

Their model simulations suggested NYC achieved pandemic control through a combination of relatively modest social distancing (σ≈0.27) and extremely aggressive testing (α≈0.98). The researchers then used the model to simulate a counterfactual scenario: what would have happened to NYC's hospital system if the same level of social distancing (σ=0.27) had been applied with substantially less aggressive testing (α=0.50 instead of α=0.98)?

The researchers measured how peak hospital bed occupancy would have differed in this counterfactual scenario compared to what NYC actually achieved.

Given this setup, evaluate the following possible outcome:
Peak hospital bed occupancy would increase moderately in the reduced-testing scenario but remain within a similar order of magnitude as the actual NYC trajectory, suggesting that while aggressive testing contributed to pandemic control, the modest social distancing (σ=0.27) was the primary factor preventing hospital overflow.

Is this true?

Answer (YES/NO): NO